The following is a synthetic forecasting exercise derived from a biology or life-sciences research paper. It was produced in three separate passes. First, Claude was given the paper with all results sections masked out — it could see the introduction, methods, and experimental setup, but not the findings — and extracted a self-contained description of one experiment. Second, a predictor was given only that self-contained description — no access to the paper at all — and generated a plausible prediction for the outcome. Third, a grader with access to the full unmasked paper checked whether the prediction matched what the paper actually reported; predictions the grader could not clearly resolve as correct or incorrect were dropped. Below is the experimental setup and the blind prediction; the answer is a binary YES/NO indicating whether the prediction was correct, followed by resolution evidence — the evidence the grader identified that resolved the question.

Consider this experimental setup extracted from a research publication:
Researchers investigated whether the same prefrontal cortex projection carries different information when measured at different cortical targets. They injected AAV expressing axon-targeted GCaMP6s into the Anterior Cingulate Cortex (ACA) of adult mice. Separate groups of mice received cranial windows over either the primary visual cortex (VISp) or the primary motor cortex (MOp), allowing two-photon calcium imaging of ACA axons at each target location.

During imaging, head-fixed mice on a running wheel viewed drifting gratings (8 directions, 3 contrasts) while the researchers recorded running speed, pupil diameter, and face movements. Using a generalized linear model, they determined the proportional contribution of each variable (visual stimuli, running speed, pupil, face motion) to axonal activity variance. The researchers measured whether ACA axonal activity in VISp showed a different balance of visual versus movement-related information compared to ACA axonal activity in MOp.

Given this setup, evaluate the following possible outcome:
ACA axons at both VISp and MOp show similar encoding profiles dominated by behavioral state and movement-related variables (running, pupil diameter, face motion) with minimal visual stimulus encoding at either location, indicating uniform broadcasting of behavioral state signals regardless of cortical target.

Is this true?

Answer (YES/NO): NO